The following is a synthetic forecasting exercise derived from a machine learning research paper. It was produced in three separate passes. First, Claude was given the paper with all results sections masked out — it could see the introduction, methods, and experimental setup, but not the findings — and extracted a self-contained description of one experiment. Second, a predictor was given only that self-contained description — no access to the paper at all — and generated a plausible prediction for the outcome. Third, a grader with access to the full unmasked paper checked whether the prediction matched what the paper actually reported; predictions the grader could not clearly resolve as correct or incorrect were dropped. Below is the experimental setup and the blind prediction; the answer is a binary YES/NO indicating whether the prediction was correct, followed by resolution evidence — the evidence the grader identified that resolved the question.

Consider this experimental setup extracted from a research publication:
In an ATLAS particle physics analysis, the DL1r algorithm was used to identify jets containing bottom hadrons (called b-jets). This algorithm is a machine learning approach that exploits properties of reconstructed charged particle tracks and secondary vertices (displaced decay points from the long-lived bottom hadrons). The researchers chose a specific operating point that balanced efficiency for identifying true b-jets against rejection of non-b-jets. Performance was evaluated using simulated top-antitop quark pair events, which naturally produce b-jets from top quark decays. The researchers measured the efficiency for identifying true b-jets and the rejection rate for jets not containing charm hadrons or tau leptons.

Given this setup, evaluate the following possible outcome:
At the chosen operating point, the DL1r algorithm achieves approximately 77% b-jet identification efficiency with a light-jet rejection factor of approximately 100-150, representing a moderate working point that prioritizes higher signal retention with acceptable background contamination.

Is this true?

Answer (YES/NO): NO